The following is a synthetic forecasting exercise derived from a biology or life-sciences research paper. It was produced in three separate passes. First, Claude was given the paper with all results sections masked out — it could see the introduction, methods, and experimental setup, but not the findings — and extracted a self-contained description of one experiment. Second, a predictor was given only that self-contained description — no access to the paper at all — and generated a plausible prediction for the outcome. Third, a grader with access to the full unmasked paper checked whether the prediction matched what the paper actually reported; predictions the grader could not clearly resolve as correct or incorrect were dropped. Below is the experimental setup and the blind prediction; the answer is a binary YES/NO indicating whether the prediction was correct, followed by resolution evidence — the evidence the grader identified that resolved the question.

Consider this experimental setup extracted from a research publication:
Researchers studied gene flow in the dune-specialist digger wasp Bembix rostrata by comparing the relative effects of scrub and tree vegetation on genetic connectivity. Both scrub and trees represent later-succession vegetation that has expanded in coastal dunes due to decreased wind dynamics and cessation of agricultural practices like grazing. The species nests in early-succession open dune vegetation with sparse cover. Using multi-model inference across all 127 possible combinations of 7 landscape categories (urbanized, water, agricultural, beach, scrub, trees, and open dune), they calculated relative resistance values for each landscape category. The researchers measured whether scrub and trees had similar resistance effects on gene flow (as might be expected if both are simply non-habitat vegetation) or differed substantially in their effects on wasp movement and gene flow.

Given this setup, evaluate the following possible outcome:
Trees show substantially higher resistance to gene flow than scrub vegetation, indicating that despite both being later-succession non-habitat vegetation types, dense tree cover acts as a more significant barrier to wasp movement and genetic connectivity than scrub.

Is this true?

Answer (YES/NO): NO